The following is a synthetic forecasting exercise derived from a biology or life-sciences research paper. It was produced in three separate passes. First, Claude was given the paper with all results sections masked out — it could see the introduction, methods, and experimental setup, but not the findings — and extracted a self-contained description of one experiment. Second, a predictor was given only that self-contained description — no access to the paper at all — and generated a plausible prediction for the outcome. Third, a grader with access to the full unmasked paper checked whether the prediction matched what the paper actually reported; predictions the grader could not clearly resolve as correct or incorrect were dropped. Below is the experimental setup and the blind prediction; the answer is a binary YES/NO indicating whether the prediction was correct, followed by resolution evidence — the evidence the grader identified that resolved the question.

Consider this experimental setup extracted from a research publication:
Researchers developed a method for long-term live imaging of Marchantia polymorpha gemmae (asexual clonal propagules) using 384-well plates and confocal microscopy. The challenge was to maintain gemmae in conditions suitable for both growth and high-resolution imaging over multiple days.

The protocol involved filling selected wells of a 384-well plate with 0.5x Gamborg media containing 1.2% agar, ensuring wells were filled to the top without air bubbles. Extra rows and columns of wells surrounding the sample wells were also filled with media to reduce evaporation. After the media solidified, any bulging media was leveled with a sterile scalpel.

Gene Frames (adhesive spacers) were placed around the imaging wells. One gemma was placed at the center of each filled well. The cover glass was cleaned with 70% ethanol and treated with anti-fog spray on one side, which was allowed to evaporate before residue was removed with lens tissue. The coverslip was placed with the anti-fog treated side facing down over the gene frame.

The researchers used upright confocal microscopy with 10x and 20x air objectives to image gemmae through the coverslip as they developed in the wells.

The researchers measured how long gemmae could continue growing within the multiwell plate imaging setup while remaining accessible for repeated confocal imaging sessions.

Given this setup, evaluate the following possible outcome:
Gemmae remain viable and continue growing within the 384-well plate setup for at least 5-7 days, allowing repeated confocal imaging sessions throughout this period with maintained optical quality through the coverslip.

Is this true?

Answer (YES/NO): YES